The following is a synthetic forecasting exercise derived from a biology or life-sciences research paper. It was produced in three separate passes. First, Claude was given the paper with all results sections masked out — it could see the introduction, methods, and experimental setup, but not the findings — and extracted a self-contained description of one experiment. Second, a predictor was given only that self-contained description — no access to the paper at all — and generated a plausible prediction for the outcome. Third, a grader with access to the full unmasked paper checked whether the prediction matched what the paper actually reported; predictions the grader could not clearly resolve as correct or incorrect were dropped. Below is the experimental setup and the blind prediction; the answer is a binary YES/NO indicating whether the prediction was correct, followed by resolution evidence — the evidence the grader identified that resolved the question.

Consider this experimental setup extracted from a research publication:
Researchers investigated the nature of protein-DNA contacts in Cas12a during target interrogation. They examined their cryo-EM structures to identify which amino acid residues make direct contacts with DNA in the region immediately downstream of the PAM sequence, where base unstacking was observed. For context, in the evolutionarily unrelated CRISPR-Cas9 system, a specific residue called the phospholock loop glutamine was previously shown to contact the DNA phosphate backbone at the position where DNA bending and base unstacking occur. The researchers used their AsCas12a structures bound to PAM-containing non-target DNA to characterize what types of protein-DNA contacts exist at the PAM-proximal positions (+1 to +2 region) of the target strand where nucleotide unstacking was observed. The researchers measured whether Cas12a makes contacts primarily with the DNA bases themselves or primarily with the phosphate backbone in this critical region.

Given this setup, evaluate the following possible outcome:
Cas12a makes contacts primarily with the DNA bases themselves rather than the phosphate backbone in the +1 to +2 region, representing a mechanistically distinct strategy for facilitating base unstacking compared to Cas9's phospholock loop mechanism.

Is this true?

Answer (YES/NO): NO